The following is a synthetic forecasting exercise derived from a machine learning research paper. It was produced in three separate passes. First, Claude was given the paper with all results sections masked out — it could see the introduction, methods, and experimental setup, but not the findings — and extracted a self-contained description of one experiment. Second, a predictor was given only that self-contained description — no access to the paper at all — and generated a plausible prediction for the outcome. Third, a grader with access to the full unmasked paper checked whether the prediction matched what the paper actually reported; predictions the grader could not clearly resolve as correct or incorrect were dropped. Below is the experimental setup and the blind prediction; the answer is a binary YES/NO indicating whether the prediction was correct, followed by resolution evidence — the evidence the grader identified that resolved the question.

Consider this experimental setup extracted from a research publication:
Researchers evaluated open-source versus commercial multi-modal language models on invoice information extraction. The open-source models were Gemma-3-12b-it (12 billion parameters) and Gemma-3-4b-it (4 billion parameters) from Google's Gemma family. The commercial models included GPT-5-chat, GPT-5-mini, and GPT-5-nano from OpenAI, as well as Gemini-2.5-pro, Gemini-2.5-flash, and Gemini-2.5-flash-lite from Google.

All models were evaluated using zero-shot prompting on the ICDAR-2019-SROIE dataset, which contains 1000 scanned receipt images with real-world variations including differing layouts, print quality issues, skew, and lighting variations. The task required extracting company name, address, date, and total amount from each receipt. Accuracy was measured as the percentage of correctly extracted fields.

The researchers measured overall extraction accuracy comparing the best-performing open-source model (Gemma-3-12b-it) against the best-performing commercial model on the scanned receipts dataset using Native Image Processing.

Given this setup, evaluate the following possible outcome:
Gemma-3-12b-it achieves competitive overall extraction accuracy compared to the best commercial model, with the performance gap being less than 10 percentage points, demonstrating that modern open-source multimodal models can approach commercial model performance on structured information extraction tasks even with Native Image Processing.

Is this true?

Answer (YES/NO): NO